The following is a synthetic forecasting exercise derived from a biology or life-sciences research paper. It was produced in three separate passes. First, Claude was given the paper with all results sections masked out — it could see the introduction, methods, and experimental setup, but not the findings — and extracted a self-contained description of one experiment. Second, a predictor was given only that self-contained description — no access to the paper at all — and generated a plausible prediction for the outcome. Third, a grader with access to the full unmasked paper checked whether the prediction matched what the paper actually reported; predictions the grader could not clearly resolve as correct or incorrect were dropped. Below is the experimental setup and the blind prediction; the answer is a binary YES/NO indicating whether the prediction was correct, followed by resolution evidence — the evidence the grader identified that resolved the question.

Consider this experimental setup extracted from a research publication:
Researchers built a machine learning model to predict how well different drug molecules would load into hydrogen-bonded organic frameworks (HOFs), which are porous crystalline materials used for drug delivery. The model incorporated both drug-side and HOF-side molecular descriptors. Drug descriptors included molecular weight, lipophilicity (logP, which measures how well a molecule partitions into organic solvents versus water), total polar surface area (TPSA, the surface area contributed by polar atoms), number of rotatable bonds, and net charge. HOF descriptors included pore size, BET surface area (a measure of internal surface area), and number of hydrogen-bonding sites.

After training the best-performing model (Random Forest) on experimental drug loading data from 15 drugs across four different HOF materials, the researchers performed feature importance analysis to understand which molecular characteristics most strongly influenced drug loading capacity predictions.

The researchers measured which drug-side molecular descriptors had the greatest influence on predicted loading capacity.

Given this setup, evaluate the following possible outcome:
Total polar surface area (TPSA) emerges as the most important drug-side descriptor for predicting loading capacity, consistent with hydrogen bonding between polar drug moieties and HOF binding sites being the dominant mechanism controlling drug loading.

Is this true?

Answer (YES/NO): NO